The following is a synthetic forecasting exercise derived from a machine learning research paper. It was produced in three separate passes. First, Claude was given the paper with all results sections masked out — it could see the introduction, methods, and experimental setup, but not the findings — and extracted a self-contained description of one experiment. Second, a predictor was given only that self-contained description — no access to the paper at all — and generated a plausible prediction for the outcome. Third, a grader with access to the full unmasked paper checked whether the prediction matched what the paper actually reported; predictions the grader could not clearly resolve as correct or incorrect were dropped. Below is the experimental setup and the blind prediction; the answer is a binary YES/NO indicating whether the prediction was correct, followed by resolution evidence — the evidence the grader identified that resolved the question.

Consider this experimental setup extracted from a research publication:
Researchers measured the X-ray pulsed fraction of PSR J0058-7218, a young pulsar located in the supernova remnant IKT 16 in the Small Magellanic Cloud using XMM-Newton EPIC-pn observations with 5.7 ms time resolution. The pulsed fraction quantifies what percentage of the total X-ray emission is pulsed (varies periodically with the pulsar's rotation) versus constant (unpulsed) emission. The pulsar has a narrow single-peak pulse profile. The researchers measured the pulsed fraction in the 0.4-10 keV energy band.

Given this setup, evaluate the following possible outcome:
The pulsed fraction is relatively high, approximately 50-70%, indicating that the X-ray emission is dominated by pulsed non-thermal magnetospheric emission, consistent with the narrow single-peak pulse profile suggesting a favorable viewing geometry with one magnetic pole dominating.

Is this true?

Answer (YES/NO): YES